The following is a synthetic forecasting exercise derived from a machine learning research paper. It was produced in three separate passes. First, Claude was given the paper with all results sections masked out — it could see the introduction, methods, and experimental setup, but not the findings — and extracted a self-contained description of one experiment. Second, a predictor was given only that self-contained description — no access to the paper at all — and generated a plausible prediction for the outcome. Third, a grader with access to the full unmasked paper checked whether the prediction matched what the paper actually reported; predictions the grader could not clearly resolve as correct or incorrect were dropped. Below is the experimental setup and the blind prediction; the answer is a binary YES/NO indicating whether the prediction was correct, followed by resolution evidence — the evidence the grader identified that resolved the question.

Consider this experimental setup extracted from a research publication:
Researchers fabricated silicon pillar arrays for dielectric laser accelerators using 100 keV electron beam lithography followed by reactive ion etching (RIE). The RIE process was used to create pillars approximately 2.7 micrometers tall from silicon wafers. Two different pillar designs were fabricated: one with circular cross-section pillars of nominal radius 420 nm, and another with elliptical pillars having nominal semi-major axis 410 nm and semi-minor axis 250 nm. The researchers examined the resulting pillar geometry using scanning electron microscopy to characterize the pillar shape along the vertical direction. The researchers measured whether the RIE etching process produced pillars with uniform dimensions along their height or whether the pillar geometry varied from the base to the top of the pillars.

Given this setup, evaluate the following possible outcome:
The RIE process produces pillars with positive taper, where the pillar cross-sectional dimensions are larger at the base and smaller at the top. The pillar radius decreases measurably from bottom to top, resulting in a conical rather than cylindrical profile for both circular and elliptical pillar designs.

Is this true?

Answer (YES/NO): YES